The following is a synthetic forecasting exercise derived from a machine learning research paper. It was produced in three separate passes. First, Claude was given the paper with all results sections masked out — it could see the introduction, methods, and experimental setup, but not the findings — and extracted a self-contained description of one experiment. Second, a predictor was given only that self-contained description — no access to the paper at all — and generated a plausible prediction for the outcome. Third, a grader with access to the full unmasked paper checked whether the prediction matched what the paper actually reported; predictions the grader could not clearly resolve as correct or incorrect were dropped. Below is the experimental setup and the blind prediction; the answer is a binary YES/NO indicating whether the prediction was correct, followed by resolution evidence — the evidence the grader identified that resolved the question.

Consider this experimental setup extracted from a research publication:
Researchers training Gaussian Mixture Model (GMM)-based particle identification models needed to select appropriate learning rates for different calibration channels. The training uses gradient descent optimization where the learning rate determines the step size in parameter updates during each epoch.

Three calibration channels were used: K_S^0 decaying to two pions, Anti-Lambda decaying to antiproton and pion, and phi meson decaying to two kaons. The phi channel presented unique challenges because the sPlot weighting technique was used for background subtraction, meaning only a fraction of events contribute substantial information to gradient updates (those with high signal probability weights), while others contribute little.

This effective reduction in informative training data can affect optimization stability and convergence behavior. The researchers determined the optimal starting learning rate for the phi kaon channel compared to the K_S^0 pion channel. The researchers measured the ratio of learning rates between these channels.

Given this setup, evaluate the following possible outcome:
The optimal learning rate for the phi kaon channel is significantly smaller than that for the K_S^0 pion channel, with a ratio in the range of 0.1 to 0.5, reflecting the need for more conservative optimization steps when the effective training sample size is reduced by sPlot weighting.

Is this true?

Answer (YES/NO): NO